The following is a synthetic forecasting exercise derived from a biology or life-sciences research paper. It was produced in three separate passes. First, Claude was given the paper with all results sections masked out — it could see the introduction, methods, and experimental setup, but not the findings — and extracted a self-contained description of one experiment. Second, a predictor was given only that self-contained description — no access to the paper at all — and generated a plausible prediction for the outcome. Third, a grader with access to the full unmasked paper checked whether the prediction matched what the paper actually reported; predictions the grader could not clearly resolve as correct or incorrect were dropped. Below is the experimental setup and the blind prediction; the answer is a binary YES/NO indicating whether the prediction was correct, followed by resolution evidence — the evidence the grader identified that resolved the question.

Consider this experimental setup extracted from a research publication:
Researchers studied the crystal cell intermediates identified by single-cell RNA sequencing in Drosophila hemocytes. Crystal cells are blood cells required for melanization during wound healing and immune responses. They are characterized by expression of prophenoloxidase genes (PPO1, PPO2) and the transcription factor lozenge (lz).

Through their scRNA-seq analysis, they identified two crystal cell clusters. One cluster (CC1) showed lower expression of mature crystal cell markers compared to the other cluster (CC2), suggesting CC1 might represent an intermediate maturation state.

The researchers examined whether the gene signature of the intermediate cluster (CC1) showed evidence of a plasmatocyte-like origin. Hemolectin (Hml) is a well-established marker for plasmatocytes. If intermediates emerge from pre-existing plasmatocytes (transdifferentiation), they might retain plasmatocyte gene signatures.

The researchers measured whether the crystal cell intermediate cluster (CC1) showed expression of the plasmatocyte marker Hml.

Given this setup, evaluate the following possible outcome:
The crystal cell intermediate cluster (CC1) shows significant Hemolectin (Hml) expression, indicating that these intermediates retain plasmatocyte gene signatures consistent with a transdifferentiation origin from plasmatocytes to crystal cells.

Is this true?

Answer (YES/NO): NO